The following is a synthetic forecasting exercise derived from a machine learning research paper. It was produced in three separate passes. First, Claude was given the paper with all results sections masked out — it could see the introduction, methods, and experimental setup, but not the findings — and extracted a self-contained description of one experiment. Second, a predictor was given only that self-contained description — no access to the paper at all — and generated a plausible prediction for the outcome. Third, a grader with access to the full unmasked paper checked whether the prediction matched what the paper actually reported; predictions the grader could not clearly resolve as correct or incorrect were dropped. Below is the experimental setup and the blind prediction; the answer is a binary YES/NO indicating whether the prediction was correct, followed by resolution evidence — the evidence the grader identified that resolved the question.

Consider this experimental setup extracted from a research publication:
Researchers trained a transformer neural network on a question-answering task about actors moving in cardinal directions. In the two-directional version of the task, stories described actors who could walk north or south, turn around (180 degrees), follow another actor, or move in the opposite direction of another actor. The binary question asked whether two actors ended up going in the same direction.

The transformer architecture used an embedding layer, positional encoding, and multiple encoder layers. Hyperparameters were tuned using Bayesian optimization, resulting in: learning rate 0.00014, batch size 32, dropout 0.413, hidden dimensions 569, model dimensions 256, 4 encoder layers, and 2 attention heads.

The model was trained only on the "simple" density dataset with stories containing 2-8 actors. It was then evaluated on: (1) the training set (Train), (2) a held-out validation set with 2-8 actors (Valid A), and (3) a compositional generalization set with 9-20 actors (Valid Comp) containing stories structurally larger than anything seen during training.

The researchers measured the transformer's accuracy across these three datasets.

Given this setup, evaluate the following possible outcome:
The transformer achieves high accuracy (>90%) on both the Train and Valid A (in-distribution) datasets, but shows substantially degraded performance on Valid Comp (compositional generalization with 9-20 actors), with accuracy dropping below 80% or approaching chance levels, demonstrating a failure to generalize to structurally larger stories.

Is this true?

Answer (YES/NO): NO